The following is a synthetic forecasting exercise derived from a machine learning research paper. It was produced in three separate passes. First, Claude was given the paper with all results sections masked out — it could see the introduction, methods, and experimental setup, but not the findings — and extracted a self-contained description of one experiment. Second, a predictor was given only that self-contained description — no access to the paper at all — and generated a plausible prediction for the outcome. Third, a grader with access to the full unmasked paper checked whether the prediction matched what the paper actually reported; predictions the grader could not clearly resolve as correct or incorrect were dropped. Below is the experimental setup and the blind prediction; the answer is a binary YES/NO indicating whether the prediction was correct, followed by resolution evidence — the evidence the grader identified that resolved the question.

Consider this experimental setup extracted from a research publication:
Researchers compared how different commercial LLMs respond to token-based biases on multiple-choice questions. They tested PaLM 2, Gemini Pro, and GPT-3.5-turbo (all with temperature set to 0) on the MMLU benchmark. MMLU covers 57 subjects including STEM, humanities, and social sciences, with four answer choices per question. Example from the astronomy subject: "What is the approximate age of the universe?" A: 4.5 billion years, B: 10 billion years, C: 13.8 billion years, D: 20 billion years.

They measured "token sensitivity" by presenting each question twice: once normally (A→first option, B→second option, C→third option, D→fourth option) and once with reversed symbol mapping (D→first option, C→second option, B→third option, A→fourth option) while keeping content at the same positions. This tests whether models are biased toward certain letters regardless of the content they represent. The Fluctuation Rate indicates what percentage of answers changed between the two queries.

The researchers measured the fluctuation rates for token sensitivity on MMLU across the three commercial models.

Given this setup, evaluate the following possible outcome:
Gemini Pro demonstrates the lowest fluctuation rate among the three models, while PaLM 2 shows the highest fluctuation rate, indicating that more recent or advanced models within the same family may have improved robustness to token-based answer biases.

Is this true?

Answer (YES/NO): NO